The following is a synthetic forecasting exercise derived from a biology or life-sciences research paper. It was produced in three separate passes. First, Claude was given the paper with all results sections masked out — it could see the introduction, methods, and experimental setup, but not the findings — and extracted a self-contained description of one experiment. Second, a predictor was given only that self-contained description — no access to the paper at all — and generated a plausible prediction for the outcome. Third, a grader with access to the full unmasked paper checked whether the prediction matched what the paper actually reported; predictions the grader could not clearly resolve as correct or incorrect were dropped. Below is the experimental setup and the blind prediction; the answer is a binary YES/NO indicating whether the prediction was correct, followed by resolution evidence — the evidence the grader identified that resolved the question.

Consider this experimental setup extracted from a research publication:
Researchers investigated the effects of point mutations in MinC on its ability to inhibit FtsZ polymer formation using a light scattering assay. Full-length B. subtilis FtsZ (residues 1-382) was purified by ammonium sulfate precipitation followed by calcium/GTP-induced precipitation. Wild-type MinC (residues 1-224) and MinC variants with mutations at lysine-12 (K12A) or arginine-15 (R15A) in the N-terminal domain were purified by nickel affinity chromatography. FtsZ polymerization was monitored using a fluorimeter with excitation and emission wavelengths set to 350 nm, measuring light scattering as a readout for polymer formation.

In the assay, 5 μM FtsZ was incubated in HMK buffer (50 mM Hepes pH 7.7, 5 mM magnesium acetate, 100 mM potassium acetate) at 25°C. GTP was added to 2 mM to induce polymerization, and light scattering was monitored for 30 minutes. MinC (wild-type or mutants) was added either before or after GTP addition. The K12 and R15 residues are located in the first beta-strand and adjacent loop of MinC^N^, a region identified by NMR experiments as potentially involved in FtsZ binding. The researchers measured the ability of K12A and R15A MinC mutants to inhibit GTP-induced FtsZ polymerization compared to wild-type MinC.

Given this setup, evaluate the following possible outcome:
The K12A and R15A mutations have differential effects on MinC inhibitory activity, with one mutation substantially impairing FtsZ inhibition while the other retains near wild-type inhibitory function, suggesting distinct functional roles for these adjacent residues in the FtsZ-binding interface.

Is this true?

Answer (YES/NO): NO